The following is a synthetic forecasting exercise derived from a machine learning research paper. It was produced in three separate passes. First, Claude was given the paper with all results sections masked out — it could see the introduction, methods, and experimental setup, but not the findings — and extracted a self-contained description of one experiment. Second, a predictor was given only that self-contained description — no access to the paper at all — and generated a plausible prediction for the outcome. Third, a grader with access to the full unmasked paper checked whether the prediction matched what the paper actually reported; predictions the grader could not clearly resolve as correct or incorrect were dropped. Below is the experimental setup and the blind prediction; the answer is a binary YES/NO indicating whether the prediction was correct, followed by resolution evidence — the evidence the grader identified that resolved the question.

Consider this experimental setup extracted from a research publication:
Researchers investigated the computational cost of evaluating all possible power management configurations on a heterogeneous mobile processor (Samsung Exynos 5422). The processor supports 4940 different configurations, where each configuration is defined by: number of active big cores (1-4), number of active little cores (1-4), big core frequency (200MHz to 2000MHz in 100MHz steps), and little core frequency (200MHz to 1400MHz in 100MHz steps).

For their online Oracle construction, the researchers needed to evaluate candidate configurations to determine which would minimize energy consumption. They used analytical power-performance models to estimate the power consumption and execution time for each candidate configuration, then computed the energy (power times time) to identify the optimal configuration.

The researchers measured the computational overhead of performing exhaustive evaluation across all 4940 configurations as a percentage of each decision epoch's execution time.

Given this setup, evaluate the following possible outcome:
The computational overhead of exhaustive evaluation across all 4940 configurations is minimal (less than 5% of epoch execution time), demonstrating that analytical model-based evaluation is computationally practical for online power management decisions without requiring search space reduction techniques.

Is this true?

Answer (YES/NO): NO